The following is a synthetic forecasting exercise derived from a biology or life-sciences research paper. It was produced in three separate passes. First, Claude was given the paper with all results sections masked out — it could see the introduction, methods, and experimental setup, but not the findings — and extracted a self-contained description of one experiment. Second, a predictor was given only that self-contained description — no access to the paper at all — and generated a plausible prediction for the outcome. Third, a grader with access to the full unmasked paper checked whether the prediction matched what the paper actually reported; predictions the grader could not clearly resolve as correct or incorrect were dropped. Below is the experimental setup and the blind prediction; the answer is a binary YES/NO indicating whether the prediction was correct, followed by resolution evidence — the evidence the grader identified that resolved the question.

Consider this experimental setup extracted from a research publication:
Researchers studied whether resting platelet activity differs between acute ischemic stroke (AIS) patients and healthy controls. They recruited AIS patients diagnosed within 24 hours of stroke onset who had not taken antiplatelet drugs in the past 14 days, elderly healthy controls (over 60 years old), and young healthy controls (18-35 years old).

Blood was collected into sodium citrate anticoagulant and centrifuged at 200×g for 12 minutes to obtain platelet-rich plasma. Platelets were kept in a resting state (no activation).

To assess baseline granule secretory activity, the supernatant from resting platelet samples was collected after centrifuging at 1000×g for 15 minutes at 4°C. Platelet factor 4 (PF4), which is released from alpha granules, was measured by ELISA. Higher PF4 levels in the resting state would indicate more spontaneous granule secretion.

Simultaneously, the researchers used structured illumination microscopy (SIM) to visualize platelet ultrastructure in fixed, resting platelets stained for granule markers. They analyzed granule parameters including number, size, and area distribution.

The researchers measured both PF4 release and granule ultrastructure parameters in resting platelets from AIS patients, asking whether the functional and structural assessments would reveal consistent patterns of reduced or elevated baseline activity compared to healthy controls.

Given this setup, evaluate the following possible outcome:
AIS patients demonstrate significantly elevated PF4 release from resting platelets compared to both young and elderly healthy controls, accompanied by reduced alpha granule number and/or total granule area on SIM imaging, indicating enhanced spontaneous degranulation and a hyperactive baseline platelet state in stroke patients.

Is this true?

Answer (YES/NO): NO